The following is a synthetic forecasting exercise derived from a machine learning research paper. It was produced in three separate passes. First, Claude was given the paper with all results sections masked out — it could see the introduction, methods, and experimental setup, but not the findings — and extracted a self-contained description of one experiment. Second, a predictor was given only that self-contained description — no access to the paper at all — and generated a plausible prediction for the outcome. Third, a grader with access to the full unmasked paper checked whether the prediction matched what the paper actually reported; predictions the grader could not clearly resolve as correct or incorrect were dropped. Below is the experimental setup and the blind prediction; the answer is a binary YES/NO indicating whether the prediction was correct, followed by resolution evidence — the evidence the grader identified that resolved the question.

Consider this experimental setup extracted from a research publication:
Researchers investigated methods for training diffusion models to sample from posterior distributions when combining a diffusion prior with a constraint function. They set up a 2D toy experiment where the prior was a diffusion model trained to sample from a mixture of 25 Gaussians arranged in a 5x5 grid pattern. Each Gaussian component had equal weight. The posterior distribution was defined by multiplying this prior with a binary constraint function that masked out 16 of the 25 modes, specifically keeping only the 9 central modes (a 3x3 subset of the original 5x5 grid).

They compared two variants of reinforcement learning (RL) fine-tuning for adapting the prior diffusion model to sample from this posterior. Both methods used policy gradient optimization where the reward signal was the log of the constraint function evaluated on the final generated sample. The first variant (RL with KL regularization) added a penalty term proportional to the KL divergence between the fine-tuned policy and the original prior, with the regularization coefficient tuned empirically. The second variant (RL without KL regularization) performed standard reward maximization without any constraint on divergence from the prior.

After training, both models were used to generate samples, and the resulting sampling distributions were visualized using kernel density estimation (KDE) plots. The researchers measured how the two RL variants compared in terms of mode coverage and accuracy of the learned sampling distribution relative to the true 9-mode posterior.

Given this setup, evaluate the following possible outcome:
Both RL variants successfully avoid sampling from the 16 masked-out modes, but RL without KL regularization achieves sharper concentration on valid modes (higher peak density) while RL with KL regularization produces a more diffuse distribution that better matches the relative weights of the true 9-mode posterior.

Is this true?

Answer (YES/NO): NO